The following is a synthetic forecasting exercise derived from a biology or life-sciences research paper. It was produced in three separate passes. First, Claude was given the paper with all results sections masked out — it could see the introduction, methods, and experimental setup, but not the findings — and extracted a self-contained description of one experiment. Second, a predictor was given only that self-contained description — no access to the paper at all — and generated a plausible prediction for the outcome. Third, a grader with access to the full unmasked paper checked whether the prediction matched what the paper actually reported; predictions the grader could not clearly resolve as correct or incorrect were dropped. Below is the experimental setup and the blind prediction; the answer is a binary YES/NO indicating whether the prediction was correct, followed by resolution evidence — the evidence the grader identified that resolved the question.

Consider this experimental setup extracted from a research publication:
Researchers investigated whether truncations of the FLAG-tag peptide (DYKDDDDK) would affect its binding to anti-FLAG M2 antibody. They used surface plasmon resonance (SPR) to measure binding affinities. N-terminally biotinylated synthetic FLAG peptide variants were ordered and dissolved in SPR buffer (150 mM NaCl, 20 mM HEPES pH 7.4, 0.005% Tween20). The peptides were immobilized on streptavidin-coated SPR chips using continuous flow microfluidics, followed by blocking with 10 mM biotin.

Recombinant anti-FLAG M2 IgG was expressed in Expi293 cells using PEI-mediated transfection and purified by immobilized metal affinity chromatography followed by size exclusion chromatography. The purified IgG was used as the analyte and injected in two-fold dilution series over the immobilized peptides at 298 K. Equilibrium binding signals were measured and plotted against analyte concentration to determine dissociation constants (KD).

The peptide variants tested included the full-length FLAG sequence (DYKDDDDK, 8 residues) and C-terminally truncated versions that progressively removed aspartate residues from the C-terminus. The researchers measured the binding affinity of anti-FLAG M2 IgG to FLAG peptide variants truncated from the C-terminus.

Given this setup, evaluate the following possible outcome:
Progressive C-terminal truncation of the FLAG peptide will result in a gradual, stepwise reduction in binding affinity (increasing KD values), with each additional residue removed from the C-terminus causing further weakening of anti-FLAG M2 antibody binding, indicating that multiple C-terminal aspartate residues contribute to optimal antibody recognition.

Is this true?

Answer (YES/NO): NO